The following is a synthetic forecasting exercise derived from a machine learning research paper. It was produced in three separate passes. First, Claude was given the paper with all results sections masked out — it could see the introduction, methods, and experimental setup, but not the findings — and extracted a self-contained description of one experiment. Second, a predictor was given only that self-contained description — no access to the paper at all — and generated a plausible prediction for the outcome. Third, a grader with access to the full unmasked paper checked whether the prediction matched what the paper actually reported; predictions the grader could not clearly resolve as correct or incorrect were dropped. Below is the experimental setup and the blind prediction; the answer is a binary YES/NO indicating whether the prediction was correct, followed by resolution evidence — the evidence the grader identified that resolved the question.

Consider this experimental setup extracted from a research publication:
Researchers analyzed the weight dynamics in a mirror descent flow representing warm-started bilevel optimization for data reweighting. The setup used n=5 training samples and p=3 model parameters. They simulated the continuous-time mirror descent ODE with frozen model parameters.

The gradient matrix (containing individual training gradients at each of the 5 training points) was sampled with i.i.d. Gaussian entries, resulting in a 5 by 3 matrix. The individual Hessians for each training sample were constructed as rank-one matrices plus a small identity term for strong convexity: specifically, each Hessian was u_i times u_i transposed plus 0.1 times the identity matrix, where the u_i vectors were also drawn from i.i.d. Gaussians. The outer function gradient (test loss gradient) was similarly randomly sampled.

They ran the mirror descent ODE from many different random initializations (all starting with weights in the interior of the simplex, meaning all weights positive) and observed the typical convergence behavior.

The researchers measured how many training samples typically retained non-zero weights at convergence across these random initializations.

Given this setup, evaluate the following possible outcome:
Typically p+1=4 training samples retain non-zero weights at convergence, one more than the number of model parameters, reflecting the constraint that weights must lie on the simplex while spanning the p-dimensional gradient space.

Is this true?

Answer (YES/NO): NO